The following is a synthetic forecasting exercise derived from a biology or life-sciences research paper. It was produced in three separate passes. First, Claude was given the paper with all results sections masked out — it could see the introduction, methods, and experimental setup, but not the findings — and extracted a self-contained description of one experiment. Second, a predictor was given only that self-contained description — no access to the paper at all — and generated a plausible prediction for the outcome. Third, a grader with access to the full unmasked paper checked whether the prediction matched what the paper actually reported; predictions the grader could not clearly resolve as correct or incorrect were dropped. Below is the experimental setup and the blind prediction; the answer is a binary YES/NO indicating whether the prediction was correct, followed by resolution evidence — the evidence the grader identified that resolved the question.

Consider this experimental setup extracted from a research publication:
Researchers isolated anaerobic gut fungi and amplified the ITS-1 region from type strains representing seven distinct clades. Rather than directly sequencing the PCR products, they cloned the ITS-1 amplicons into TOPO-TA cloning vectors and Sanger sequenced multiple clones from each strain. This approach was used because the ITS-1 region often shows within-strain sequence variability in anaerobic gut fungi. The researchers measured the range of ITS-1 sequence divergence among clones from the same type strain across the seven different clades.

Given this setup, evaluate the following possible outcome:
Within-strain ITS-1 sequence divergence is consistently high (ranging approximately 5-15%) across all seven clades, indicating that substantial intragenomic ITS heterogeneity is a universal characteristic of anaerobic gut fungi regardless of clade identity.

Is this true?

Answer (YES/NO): NO